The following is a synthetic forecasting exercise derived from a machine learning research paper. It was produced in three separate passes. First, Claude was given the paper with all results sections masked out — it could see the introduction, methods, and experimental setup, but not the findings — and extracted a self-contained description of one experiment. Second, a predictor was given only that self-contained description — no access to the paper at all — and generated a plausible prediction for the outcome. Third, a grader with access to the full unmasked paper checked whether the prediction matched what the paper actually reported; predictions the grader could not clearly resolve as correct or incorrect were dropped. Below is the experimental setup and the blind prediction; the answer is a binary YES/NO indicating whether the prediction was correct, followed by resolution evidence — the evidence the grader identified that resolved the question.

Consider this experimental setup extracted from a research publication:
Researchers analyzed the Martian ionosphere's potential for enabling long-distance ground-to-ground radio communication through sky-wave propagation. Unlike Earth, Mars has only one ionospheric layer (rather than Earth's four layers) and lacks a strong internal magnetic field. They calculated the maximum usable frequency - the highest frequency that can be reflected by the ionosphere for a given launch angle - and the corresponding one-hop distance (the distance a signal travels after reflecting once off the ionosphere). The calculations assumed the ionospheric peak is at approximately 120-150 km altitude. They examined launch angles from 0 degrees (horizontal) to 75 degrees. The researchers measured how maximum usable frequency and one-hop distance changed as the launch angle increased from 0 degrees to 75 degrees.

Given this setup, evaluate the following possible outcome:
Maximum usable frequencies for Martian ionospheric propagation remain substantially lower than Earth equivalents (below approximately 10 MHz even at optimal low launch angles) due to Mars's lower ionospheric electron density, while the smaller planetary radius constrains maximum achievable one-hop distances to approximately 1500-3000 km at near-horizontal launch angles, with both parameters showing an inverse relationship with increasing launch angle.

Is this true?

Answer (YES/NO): NO